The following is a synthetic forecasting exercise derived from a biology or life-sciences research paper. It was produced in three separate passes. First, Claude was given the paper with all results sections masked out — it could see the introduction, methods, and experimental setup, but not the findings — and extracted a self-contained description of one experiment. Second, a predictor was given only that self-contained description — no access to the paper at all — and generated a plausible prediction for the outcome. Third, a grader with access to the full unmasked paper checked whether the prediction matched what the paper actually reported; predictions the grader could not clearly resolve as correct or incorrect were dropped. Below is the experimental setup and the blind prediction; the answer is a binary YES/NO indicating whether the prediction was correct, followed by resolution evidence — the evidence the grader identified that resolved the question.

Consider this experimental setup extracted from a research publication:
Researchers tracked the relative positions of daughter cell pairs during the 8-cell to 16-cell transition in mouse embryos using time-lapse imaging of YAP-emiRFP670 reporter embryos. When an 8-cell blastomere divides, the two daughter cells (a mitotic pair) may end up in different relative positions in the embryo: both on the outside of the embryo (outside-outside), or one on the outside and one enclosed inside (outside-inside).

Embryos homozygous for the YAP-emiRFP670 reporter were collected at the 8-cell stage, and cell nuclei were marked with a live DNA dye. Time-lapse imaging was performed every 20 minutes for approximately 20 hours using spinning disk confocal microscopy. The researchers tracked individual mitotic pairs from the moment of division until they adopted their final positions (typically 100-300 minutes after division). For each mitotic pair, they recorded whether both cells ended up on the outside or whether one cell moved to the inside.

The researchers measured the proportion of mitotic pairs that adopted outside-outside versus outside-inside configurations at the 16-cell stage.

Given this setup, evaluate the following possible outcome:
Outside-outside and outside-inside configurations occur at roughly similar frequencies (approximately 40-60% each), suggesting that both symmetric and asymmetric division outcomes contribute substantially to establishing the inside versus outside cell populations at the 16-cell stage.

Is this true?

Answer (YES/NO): YES